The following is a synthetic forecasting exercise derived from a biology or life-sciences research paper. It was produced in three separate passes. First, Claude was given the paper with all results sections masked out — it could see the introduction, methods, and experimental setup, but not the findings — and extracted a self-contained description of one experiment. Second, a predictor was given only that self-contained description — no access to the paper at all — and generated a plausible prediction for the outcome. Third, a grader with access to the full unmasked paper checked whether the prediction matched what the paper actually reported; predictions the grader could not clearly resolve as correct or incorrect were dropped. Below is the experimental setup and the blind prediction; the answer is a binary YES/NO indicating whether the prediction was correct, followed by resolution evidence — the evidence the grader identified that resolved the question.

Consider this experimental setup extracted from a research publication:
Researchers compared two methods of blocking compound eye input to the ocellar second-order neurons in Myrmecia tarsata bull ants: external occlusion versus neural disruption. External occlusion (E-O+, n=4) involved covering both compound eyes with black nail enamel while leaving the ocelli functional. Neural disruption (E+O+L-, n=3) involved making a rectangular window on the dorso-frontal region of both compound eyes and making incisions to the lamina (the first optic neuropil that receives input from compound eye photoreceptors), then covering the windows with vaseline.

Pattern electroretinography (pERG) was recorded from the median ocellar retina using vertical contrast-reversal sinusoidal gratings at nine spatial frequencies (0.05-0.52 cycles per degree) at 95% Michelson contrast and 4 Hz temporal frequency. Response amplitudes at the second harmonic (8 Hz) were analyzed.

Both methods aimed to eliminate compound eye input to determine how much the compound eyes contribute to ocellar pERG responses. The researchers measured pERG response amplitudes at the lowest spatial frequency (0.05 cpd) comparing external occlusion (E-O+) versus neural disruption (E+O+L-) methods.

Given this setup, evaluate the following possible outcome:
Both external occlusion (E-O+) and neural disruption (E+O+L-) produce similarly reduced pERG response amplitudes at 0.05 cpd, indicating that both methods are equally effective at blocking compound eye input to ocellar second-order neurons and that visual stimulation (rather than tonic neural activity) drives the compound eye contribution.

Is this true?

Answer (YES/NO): NO